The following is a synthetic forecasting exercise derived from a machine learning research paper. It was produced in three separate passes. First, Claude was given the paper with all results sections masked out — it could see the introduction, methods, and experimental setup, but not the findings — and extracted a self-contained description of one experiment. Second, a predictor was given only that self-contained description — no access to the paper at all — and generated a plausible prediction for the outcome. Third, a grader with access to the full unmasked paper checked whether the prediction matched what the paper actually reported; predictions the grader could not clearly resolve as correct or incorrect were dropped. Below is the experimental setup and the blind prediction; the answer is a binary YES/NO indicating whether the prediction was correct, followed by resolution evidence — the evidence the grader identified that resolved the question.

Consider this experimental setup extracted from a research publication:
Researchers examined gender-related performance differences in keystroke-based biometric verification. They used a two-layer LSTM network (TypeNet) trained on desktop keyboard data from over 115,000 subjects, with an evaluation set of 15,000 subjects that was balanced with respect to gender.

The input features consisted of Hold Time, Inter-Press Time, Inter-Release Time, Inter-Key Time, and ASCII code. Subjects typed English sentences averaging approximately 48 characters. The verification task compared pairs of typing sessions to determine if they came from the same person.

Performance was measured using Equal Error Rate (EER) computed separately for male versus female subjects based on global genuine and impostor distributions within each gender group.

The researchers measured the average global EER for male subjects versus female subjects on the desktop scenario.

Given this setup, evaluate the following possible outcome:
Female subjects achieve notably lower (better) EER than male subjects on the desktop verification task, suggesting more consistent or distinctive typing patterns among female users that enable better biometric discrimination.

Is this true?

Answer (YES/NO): NO